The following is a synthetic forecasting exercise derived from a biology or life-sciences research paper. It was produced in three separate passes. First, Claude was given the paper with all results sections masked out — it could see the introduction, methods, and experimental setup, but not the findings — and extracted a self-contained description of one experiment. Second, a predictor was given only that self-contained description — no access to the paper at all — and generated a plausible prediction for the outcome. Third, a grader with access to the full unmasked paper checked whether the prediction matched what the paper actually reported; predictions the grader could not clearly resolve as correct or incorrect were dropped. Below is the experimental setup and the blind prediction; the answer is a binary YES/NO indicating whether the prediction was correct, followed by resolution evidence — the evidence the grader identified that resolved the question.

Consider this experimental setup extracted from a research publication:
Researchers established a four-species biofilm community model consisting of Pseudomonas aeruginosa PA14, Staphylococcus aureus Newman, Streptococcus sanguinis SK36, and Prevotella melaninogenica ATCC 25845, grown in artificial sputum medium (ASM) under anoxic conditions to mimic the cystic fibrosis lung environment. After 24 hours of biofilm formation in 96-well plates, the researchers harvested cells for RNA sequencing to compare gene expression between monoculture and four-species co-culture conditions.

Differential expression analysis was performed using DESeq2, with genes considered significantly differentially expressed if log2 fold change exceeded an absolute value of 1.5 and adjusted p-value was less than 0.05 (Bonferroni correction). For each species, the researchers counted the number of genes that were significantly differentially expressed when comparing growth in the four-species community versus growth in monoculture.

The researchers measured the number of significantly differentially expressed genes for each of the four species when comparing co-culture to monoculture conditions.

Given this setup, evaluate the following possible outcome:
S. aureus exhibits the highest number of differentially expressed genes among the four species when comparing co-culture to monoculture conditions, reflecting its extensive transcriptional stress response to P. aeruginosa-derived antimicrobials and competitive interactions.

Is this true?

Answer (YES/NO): NO